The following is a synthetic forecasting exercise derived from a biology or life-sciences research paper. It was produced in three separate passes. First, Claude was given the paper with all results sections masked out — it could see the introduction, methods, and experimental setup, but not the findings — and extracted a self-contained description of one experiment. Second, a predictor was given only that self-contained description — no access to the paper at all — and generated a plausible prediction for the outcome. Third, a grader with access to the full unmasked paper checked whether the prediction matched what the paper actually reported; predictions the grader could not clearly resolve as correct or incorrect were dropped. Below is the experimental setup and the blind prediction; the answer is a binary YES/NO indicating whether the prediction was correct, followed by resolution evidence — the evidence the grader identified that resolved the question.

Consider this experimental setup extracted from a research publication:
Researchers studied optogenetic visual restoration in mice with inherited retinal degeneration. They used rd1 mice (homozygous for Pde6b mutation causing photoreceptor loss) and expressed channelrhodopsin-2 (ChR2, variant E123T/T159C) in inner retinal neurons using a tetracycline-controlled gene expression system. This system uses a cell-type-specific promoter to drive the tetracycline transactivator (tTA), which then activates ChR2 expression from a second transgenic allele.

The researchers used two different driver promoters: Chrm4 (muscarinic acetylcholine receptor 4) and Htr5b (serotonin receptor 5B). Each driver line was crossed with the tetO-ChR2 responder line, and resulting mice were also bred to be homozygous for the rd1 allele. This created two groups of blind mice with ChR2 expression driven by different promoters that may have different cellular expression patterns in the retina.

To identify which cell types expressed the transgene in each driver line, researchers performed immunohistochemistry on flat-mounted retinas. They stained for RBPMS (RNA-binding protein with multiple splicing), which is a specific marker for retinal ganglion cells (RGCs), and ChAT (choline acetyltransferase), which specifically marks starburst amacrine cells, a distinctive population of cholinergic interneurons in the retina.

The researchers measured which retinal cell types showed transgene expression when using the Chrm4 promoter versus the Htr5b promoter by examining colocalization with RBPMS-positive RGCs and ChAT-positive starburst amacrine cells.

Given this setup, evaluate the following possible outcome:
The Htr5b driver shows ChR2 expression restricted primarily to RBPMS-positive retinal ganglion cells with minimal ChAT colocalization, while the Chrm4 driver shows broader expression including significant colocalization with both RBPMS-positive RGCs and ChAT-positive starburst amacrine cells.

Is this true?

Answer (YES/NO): YES